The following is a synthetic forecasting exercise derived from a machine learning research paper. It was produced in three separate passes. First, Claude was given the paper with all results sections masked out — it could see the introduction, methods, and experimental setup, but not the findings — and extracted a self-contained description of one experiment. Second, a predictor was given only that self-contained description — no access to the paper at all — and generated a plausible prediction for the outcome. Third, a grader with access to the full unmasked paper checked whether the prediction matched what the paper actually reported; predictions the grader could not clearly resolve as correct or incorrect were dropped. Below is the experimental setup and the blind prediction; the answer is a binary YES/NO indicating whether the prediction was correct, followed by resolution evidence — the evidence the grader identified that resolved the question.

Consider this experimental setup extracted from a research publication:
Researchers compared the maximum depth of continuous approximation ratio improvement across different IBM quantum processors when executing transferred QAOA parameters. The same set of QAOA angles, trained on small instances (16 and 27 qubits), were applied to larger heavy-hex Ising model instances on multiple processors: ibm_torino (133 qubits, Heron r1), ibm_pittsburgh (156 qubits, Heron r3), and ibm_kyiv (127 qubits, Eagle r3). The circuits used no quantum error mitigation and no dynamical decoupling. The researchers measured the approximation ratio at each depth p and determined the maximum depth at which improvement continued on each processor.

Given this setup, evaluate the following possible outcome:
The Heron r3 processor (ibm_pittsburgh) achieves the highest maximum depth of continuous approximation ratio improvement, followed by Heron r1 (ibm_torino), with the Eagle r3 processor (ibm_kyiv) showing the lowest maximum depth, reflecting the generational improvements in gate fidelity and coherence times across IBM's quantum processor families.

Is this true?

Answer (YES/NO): YES